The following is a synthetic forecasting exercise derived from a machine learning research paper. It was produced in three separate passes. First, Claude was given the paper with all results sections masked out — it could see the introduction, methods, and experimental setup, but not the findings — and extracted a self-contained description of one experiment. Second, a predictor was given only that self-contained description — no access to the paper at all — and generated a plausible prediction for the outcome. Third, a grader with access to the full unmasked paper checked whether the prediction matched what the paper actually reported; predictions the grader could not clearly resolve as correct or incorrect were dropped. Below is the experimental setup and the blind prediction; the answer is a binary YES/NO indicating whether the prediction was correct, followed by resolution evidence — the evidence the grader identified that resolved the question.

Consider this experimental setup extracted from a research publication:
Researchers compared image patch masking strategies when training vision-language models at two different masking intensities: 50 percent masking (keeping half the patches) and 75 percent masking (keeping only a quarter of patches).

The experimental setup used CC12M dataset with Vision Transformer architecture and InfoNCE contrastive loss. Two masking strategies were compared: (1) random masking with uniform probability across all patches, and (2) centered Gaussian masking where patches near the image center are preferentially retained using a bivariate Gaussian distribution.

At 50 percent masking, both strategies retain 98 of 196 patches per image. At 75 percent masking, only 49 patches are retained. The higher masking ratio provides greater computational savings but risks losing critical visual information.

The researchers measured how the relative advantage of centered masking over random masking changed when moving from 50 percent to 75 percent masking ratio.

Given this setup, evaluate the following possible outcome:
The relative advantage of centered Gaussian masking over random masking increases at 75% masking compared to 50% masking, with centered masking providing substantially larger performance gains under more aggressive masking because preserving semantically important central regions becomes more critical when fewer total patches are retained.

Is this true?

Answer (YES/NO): YES